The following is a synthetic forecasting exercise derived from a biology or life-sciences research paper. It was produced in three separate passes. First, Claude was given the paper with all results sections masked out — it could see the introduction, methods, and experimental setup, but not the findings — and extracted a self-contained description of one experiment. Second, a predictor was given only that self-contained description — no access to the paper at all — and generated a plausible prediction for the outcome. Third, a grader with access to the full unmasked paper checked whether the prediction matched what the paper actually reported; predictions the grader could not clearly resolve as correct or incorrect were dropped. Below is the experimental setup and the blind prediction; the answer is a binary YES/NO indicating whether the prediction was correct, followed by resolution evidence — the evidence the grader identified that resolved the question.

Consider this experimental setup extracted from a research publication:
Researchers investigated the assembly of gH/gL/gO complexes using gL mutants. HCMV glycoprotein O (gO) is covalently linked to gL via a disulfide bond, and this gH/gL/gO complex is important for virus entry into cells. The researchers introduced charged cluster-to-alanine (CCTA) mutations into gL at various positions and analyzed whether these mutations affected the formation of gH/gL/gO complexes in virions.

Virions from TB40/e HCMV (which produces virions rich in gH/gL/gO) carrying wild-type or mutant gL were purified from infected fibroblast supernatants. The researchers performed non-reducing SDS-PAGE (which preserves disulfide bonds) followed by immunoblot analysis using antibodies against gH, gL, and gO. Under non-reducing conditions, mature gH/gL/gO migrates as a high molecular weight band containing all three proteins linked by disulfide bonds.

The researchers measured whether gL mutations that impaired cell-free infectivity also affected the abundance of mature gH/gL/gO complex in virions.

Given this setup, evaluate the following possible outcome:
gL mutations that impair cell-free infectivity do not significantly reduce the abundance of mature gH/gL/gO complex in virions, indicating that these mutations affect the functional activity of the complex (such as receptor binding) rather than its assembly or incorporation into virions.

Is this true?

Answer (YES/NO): NO